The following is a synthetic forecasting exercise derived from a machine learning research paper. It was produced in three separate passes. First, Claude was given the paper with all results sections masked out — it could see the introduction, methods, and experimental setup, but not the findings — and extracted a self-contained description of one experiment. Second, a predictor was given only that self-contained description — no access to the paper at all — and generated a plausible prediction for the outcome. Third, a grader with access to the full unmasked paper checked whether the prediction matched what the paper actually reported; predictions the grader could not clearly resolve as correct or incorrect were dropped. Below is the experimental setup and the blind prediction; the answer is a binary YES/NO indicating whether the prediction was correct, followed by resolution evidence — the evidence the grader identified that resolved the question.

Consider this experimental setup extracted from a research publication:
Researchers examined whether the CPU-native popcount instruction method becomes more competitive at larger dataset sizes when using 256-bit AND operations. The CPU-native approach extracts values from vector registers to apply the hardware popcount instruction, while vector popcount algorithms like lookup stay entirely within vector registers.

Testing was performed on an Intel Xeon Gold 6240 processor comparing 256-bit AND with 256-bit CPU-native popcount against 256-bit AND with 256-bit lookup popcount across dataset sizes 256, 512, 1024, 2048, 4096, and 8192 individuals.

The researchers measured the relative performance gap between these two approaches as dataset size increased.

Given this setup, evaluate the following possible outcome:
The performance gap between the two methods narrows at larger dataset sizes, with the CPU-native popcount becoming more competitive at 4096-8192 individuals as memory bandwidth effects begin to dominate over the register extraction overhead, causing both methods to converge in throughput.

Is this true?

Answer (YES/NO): NO